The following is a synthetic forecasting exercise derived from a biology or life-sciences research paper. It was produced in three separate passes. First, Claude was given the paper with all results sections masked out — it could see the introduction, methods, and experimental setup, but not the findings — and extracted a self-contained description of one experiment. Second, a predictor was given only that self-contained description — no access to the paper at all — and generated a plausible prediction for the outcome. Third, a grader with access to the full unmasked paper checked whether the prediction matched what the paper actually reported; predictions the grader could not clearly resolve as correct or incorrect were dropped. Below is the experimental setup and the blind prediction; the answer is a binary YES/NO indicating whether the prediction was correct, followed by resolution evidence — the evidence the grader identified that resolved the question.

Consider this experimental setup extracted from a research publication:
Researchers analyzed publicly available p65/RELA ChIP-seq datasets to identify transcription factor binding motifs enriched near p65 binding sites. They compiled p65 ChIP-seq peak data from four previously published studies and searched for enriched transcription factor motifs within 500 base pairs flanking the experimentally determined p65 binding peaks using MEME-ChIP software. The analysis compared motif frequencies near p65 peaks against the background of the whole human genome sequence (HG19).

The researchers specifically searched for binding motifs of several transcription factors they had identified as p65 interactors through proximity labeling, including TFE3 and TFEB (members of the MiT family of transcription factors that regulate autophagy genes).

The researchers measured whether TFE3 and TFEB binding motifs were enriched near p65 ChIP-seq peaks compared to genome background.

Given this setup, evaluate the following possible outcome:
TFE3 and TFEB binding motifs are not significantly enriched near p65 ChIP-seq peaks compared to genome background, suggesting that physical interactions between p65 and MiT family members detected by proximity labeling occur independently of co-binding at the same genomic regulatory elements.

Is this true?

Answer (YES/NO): NO